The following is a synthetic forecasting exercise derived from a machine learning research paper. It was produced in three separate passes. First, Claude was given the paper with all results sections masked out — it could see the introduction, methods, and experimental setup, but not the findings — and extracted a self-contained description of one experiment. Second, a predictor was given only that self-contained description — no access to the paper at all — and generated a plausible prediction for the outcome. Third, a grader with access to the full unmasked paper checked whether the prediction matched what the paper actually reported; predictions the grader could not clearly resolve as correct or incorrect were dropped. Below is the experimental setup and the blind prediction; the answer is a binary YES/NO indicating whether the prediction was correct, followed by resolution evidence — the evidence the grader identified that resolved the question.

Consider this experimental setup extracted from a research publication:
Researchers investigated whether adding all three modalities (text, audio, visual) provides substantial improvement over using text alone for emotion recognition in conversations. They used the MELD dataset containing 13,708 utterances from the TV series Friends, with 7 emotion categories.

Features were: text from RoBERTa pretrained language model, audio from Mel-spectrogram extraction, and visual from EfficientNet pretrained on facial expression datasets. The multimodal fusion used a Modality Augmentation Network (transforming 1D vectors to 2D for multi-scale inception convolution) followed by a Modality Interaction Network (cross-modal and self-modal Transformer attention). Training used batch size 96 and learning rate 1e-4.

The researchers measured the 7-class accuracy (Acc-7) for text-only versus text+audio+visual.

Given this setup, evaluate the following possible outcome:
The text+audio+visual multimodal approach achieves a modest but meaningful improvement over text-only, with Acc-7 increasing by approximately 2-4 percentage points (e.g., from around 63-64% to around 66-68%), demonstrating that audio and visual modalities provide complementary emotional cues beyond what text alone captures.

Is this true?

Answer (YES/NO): NO